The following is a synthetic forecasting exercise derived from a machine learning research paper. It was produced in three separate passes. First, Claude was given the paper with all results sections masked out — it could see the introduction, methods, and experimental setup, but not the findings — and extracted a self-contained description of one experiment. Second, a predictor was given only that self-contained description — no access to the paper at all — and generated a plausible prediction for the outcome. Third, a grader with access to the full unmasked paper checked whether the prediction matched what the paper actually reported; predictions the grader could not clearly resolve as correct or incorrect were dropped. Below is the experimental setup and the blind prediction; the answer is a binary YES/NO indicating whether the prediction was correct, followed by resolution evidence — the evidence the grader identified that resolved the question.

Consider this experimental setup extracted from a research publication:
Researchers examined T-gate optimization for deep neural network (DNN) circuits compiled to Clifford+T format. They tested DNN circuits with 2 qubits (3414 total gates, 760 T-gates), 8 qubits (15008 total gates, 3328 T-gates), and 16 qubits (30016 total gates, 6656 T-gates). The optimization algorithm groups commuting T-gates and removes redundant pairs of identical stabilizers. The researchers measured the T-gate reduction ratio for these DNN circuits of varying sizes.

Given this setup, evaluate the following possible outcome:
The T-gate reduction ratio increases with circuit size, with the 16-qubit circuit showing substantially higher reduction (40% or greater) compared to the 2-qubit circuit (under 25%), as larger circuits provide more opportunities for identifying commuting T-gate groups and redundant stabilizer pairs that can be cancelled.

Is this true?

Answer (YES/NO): NO